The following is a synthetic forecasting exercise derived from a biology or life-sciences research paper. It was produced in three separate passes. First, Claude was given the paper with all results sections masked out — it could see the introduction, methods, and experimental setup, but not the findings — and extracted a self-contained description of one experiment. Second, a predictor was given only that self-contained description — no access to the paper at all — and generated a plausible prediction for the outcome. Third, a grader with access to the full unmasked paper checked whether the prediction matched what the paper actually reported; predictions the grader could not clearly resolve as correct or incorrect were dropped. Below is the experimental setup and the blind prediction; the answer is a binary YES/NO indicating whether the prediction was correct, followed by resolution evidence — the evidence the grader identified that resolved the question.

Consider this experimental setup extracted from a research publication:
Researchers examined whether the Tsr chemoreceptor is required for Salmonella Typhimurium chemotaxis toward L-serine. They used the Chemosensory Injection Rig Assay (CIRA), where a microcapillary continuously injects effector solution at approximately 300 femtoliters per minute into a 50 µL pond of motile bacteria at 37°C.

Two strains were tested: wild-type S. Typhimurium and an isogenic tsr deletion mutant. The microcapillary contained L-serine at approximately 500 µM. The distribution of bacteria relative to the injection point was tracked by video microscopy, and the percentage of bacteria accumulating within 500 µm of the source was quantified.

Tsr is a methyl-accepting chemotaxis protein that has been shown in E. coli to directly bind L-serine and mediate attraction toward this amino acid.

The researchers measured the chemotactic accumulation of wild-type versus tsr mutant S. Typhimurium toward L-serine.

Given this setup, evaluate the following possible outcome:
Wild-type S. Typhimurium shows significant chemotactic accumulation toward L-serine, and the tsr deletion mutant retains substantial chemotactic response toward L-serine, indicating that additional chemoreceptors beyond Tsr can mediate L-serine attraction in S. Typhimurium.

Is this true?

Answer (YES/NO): NO